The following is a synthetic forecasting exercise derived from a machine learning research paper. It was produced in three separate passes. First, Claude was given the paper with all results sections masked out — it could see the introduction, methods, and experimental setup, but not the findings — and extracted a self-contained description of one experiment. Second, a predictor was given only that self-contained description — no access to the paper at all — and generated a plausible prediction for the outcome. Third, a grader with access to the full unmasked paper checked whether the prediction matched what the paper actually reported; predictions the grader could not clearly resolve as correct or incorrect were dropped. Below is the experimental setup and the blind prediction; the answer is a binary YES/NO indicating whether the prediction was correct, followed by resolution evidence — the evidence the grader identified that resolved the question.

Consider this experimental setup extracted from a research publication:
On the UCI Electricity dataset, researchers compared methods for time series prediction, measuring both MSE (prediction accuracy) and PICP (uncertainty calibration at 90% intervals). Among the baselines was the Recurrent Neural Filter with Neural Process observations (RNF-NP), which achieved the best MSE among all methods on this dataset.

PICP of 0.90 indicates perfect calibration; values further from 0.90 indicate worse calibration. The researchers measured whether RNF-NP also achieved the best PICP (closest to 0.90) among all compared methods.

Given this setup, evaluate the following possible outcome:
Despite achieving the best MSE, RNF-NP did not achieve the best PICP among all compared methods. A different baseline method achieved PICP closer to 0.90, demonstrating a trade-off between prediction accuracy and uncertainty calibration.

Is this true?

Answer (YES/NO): NO